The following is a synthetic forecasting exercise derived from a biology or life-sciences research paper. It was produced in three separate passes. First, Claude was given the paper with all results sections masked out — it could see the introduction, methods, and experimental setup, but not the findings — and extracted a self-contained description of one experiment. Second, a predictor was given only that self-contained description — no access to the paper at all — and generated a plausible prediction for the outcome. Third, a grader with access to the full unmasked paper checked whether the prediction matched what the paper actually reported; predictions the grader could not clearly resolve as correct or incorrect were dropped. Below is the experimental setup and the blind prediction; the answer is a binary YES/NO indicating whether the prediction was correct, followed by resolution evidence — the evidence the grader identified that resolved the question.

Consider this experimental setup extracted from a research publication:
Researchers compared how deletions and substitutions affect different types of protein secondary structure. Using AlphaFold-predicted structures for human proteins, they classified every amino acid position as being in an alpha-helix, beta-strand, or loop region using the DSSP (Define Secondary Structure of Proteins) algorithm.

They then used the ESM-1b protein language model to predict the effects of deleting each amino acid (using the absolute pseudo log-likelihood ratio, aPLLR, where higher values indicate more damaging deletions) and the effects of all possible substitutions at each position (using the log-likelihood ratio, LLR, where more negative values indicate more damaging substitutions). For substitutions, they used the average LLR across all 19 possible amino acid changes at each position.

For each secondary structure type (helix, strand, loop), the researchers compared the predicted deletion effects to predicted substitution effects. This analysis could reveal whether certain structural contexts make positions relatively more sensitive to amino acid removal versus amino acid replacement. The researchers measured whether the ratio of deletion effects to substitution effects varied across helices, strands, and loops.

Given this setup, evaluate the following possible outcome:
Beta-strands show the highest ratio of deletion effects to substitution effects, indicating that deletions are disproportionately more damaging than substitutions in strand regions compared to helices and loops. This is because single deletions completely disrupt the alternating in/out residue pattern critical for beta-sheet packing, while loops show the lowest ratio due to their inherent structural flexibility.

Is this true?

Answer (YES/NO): NO